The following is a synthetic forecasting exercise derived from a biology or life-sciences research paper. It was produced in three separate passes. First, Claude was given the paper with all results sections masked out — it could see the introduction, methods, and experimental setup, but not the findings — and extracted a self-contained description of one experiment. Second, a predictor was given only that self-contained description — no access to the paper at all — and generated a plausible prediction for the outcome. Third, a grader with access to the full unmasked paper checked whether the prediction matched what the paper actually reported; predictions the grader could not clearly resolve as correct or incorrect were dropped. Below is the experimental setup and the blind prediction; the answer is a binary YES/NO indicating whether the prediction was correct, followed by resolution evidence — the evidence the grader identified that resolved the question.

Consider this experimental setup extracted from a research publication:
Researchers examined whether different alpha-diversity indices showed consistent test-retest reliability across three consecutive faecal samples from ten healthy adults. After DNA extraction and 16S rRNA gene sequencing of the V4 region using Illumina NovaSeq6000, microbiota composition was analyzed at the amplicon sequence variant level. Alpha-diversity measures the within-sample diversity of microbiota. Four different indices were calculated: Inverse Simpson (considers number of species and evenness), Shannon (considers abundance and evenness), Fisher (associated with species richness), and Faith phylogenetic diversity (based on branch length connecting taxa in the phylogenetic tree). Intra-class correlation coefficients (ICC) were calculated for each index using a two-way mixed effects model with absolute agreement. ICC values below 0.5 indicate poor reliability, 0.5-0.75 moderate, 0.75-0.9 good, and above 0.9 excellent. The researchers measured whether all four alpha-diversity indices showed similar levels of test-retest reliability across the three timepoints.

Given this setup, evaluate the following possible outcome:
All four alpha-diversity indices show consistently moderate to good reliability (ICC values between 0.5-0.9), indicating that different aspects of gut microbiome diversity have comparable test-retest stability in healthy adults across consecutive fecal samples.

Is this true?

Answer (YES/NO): YES